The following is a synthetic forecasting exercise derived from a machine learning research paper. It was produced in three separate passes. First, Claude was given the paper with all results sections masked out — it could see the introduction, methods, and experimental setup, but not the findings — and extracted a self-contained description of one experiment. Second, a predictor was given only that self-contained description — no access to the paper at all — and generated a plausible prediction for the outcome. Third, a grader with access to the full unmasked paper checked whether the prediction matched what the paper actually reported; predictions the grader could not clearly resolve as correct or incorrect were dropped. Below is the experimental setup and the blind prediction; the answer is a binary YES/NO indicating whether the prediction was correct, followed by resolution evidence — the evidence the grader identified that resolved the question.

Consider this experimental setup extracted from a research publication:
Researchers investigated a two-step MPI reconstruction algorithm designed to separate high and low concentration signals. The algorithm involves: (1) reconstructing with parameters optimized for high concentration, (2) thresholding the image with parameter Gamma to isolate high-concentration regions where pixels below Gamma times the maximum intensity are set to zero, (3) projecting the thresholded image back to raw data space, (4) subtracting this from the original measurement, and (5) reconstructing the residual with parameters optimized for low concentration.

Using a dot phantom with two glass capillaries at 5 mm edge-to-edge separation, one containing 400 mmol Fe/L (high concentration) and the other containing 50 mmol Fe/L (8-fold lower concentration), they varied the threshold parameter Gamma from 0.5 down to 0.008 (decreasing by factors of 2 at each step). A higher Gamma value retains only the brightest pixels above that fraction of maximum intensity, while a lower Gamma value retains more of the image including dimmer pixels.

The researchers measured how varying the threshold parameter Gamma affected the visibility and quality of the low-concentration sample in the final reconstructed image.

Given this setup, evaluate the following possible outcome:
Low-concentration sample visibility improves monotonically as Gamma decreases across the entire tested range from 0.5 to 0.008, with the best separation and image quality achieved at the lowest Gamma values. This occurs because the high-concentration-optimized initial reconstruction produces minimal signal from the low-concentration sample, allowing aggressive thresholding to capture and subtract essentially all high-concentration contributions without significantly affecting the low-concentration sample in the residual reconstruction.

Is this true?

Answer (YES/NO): NO